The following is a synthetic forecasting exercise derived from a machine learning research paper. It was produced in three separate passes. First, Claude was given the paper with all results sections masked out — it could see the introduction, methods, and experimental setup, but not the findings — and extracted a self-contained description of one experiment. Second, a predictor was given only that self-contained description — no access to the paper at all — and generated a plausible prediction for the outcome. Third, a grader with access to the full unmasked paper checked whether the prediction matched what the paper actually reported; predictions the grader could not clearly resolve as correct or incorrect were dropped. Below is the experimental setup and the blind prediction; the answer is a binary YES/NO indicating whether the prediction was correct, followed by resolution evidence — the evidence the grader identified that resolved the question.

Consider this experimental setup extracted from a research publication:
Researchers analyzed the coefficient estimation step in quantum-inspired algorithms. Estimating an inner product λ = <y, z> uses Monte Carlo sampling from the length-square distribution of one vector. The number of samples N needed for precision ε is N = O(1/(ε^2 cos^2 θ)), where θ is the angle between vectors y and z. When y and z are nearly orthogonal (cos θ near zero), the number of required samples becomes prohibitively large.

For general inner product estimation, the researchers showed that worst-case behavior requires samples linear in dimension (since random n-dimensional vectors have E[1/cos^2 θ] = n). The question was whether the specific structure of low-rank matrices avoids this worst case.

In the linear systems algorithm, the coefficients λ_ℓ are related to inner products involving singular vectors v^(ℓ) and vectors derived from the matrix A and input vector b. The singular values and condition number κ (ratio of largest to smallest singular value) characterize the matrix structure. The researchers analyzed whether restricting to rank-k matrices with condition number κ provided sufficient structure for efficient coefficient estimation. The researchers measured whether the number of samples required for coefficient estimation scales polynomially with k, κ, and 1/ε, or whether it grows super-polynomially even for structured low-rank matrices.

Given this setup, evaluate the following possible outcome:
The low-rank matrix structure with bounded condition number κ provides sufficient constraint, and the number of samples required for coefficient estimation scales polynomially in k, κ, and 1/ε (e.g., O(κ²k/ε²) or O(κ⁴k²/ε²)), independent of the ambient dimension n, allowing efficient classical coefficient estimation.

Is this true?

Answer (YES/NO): YES